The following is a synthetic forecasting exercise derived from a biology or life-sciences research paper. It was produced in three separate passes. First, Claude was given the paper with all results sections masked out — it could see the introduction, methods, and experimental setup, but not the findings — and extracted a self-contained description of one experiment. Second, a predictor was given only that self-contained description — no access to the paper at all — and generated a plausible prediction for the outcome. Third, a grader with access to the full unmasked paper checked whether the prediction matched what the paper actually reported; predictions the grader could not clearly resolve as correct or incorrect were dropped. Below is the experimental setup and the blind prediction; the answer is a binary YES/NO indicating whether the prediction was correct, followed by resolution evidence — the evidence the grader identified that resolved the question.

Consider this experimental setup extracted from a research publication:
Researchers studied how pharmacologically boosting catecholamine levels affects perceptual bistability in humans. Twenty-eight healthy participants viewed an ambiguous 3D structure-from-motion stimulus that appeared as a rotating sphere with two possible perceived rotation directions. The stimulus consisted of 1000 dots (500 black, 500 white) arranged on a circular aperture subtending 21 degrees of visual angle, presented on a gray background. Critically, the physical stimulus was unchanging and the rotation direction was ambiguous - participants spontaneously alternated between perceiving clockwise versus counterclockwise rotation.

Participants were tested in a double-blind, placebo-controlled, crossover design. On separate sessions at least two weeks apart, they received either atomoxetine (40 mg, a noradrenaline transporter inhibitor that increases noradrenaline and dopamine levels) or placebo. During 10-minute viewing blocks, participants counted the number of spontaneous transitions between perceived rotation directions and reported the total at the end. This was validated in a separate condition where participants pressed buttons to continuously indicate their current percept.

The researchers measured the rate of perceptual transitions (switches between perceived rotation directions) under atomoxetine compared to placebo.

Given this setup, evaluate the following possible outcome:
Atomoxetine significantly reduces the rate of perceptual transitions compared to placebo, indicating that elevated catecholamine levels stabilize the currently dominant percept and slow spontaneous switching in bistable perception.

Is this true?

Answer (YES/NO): NO